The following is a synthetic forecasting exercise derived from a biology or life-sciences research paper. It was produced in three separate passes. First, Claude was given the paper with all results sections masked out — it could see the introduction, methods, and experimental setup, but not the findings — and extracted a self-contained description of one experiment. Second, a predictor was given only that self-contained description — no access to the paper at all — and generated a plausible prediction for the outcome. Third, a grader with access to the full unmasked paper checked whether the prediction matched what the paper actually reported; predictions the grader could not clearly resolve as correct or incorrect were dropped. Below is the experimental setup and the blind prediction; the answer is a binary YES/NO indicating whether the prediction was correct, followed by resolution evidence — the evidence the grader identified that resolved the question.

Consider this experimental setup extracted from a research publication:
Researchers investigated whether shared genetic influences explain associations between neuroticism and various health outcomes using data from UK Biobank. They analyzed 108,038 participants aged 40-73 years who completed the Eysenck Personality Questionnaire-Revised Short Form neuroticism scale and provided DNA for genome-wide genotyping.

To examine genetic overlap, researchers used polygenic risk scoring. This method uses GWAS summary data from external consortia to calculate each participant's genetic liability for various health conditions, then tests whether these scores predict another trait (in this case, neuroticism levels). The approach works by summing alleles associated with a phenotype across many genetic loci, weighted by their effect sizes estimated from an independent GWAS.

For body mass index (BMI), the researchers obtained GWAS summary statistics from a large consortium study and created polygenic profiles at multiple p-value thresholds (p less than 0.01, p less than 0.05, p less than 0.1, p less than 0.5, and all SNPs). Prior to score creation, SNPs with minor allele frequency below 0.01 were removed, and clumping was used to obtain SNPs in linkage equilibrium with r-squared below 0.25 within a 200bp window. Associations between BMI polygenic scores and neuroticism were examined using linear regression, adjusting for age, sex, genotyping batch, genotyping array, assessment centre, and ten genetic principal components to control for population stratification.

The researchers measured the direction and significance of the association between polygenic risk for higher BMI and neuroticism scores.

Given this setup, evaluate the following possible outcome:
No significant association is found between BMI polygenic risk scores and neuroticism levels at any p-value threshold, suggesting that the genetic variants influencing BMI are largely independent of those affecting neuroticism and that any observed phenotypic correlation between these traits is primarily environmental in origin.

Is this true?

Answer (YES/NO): NO